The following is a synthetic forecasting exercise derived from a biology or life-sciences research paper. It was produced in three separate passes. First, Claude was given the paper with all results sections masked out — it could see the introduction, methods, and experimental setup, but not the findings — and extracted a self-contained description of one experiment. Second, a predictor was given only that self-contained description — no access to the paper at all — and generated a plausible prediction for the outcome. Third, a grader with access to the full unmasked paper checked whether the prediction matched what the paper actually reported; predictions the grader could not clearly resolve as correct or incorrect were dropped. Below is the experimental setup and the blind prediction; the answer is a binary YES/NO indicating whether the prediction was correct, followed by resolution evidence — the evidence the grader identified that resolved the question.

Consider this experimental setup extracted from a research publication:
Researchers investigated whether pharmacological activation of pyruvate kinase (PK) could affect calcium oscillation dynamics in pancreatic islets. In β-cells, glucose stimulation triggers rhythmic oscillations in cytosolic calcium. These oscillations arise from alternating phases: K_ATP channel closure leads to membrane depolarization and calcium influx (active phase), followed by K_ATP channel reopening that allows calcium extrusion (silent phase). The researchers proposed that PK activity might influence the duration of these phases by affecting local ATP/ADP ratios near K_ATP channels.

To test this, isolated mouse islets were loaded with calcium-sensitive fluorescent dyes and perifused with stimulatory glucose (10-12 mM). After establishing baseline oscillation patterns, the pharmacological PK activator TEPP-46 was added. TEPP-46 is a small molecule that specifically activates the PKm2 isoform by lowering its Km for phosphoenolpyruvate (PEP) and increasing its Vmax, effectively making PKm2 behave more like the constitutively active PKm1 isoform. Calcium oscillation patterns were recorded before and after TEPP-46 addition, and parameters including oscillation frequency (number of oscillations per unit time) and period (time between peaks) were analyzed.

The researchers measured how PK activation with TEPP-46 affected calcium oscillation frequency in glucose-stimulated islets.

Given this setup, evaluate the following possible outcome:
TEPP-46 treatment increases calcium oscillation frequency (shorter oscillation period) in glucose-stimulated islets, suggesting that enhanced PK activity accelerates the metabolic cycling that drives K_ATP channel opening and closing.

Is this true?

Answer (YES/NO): YES